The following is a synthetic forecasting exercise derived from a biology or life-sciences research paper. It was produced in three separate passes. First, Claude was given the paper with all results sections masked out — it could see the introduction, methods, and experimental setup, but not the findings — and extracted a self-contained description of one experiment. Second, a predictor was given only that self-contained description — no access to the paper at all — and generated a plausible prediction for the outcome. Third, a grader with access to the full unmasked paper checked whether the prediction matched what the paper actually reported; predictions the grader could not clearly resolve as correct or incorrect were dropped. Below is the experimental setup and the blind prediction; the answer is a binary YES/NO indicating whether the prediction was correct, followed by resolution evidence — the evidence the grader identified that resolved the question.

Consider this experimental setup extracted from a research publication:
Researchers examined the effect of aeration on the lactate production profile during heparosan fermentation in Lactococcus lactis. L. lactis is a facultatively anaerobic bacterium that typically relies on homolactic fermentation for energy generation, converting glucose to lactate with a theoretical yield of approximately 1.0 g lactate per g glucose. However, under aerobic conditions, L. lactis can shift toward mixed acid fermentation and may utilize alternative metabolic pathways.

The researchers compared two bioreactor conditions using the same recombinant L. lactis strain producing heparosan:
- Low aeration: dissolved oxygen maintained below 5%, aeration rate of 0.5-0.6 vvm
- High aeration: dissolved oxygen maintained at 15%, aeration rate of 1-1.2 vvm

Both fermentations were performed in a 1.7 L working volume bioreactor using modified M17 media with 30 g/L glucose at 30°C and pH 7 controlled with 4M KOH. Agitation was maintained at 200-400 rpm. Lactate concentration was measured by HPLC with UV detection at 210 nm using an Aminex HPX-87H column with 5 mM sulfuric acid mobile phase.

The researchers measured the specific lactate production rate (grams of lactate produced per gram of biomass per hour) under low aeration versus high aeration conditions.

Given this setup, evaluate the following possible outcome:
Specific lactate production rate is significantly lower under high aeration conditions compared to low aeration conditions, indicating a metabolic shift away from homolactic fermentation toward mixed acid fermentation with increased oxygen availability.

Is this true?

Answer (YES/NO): NO